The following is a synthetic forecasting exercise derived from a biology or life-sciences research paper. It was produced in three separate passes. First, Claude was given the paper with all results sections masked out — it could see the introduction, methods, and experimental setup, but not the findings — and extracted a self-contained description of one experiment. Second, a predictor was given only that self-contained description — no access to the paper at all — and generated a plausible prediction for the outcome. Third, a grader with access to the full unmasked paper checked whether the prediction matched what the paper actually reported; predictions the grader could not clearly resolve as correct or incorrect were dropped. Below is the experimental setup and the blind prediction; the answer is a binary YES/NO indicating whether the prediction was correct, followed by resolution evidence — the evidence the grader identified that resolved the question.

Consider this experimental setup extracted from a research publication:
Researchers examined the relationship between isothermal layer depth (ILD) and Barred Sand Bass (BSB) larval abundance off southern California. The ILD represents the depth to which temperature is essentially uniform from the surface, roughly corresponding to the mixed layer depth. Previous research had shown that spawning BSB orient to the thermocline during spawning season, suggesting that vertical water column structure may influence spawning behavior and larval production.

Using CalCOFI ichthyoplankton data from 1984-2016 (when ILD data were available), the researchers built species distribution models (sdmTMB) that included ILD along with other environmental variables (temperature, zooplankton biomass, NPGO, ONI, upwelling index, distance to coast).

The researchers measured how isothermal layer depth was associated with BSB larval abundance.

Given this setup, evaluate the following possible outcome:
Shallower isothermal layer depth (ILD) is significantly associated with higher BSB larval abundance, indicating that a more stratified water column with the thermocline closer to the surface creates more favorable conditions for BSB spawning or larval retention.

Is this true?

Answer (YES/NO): YES